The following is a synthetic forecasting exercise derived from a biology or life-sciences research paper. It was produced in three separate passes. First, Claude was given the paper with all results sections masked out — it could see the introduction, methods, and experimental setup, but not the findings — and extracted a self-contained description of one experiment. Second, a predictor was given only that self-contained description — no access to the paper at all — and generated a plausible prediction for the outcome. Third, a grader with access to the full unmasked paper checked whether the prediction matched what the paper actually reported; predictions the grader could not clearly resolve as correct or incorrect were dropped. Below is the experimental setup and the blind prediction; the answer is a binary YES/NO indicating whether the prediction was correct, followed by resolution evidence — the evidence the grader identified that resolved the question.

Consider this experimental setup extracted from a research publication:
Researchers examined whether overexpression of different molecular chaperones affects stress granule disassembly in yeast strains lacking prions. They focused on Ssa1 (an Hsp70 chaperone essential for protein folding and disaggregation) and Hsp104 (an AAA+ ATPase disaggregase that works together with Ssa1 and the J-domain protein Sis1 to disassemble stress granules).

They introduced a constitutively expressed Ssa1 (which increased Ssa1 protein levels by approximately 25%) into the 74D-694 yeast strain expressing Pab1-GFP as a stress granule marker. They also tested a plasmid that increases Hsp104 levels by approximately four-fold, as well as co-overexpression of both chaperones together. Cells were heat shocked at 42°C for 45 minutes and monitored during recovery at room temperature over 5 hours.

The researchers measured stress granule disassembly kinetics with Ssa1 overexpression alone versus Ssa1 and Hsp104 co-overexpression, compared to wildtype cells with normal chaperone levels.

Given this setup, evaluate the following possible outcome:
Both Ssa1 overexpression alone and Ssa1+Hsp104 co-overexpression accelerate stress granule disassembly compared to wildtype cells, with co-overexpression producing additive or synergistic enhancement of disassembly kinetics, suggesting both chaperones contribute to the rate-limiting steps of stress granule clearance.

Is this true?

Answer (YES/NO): NO